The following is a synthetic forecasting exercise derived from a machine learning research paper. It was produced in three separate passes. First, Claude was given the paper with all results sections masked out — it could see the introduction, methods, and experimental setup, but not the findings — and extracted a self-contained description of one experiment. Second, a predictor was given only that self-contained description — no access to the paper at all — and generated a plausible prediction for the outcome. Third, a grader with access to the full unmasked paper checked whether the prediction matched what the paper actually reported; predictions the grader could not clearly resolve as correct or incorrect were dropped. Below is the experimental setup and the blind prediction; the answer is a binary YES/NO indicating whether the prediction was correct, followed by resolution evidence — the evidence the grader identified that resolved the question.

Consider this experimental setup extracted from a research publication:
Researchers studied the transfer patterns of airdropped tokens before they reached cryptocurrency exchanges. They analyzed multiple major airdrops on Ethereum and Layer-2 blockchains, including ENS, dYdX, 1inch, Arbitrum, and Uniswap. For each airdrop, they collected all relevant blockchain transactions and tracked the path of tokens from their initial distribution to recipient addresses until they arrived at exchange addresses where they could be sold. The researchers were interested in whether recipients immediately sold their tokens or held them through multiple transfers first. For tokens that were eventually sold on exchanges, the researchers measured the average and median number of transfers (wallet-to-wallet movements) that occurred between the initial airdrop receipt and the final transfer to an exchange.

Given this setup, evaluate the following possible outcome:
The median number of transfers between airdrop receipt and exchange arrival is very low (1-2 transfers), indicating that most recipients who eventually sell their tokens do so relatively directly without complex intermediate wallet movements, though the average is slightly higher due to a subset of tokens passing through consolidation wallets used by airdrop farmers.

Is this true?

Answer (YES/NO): NO